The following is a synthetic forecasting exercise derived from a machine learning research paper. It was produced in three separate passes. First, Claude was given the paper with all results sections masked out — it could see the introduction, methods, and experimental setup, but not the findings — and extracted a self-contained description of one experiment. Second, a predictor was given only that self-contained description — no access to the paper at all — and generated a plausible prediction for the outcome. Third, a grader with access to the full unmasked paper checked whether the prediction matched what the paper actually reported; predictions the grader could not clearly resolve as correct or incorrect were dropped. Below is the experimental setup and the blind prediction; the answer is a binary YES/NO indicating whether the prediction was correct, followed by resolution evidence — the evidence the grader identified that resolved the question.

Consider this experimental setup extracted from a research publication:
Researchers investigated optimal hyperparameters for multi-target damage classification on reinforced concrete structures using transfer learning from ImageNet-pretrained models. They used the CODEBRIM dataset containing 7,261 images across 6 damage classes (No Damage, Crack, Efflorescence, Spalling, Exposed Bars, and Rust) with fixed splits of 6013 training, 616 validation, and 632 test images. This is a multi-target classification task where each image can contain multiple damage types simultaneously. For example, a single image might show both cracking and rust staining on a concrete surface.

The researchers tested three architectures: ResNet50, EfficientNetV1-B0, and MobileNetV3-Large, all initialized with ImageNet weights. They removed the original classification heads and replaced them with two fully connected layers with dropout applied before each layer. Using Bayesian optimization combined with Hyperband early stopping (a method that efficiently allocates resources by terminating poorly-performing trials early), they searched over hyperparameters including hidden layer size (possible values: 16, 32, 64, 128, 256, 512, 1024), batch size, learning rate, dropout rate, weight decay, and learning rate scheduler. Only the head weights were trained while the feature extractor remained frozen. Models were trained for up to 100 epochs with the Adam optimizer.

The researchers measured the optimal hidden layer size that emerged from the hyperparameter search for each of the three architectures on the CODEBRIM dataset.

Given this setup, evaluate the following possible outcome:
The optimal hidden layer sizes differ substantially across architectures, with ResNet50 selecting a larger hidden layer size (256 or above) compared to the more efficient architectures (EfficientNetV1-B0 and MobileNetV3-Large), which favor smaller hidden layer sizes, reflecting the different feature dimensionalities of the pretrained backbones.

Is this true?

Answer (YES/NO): NO